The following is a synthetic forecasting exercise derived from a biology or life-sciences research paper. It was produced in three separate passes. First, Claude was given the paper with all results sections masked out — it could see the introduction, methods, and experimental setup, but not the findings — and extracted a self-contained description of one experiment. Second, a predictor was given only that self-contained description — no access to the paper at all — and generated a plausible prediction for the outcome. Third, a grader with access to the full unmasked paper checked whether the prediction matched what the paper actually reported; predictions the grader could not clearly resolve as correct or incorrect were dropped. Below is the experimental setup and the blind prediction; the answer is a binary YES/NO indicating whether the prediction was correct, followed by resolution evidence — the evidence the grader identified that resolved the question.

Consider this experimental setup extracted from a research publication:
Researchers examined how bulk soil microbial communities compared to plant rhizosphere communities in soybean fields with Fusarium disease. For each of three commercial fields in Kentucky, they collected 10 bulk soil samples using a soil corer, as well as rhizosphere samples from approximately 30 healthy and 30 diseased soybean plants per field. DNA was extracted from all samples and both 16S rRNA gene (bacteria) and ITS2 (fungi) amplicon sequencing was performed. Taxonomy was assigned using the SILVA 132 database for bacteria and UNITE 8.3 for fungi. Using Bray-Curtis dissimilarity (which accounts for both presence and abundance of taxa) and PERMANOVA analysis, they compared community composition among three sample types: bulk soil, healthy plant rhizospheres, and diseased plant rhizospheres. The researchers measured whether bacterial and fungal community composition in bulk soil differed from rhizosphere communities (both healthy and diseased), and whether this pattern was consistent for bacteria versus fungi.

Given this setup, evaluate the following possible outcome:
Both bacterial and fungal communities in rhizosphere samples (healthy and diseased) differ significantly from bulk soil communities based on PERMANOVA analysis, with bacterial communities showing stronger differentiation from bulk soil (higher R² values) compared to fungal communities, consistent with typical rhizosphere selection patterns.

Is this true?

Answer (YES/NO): NO